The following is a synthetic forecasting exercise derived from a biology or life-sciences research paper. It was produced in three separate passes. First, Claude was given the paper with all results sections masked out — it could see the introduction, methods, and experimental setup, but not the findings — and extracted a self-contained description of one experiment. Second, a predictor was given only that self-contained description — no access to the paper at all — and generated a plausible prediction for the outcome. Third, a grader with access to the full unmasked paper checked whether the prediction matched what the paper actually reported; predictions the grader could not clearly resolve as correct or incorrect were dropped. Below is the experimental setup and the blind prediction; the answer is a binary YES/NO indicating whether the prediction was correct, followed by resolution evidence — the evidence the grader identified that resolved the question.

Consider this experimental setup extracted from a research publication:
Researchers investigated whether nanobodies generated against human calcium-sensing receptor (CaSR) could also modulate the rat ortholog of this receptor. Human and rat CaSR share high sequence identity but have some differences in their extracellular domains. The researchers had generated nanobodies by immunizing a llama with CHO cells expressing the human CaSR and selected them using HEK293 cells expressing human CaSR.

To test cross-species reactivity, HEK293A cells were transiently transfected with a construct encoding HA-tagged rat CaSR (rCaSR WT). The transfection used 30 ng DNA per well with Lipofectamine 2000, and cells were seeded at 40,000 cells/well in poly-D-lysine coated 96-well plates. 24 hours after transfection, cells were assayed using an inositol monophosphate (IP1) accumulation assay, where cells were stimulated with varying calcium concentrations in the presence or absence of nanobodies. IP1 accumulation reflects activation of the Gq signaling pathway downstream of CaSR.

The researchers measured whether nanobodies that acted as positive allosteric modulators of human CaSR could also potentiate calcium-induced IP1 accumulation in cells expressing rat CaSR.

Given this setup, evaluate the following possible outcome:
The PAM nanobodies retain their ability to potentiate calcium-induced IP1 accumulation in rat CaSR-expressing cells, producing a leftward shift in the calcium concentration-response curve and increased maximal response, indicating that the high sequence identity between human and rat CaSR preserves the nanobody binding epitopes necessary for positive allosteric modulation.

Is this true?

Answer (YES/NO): NO